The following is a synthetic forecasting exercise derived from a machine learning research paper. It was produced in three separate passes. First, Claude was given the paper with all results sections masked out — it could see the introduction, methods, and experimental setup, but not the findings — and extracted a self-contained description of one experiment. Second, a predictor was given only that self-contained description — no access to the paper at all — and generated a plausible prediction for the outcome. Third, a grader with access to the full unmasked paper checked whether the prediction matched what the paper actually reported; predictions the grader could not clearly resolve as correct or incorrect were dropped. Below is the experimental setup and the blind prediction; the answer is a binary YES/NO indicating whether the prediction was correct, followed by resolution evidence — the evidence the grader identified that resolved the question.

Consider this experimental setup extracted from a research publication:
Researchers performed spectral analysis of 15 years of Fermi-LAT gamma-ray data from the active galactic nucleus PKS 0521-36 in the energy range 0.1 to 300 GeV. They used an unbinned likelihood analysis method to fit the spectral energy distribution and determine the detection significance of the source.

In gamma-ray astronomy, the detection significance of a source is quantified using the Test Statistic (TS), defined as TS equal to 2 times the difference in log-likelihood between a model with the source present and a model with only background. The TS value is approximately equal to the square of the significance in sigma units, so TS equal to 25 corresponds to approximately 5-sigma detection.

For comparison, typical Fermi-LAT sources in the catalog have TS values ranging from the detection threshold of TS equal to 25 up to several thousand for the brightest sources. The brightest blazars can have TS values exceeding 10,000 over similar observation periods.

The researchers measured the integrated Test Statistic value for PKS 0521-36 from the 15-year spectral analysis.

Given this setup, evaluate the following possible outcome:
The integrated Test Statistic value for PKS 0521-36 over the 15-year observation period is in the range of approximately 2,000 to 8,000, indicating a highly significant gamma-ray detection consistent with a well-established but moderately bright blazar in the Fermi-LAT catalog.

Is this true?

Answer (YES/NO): NO